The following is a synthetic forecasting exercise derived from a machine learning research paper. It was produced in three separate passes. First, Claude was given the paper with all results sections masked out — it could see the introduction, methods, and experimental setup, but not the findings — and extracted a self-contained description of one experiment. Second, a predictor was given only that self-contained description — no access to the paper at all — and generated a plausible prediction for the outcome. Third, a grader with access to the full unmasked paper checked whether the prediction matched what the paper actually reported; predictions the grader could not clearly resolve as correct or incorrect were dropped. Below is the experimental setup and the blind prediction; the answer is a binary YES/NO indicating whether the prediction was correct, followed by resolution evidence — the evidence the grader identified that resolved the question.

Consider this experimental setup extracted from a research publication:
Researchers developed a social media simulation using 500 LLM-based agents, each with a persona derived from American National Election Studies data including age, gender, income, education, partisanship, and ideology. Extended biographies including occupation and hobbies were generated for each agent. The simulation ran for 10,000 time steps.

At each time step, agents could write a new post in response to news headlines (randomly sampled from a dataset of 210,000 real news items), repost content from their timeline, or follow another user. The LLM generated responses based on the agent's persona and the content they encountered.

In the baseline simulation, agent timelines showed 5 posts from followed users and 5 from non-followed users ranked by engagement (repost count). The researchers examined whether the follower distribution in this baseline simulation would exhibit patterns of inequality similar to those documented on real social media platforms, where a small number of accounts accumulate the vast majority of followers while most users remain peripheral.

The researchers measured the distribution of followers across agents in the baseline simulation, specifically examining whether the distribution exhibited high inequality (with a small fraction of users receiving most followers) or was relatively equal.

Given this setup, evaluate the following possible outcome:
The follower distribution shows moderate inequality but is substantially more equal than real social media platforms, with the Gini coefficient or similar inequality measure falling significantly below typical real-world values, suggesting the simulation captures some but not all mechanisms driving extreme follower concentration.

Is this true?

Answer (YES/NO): NO